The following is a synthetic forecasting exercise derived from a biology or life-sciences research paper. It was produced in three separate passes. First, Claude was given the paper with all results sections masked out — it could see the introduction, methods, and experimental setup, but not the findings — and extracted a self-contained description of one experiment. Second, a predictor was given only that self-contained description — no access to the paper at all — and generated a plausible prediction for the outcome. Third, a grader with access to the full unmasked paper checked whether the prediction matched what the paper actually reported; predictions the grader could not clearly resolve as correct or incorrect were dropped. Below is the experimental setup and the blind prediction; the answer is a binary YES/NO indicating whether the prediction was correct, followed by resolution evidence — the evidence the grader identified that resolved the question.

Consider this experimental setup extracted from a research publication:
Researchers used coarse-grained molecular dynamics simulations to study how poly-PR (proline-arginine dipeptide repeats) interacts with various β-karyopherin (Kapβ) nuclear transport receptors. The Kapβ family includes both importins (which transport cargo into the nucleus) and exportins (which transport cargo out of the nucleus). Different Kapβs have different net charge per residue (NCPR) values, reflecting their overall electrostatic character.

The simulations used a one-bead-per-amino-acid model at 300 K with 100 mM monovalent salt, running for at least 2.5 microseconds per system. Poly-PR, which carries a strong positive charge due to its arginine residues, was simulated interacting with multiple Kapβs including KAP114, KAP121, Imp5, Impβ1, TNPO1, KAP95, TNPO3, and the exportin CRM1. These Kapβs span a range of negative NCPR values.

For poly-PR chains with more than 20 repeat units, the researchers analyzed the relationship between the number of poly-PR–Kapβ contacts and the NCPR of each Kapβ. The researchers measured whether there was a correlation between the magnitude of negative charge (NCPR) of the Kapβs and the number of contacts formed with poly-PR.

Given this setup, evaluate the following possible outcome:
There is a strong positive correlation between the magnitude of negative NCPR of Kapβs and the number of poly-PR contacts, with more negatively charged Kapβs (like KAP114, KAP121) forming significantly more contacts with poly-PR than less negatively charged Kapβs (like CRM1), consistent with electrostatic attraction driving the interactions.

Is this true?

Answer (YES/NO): YES